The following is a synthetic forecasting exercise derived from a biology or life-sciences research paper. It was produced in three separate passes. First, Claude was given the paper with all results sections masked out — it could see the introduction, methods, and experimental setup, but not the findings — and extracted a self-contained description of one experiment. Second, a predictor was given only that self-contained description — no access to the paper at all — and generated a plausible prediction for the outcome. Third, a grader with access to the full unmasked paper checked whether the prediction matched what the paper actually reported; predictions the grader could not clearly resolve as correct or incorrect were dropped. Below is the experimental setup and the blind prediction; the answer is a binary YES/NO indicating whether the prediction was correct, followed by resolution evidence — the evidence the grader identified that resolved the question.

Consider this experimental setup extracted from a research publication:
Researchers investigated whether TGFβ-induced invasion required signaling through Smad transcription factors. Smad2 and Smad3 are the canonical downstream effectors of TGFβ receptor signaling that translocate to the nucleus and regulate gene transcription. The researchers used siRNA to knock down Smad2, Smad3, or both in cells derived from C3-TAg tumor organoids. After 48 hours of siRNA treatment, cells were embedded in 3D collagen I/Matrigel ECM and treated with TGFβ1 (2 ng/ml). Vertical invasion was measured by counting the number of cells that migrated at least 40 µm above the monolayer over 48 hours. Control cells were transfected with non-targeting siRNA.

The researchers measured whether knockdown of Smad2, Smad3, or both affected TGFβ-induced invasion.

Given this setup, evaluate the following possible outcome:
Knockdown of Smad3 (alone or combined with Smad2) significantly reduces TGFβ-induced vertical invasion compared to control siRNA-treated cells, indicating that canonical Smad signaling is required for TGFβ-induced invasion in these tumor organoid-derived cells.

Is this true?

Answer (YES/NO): YES